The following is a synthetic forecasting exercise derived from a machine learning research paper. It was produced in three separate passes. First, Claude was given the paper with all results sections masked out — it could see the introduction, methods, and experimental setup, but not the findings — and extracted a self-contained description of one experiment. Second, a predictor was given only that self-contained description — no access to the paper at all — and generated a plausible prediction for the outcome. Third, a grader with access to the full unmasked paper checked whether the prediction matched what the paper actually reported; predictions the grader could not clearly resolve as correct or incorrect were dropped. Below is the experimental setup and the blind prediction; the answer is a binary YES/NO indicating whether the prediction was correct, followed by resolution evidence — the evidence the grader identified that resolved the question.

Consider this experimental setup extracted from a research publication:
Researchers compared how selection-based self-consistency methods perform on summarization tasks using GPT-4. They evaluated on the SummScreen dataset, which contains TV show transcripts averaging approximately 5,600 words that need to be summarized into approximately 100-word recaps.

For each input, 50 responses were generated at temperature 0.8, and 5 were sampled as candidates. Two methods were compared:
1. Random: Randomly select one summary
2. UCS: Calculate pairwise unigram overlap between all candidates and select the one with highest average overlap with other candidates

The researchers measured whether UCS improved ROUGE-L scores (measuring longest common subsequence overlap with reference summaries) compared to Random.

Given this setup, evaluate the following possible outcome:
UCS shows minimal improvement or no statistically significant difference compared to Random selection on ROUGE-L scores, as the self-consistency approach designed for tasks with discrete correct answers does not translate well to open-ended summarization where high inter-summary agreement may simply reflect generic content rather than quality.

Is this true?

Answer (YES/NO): NO